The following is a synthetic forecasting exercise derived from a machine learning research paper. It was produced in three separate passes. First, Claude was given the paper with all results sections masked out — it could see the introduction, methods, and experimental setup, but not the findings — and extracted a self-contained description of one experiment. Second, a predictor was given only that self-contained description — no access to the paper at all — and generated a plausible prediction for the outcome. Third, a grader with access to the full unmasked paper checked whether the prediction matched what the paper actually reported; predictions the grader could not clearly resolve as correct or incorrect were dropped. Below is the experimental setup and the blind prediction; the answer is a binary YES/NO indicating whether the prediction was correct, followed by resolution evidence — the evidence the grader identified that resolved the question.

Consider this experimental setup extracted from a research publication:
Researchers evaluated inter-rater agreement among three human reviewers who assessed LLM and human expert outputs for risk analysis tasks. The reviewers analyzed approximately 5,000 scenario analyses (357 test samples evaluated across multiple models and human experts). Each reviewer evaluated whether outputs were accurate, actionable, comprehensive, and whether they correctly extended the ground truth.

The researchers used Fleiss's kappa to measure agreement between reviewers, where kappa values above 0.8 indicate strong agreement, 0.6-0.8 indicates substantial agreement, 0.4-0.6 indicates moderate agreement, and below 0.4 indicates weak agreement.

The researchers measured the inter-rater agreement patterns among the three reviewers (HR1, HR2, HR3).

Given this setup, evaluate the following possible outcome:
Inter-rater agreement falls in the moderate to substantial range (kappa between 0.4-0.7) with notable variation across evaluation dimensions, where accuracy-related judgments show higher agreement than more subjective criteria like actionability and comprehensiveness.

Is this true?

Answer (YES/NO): NO